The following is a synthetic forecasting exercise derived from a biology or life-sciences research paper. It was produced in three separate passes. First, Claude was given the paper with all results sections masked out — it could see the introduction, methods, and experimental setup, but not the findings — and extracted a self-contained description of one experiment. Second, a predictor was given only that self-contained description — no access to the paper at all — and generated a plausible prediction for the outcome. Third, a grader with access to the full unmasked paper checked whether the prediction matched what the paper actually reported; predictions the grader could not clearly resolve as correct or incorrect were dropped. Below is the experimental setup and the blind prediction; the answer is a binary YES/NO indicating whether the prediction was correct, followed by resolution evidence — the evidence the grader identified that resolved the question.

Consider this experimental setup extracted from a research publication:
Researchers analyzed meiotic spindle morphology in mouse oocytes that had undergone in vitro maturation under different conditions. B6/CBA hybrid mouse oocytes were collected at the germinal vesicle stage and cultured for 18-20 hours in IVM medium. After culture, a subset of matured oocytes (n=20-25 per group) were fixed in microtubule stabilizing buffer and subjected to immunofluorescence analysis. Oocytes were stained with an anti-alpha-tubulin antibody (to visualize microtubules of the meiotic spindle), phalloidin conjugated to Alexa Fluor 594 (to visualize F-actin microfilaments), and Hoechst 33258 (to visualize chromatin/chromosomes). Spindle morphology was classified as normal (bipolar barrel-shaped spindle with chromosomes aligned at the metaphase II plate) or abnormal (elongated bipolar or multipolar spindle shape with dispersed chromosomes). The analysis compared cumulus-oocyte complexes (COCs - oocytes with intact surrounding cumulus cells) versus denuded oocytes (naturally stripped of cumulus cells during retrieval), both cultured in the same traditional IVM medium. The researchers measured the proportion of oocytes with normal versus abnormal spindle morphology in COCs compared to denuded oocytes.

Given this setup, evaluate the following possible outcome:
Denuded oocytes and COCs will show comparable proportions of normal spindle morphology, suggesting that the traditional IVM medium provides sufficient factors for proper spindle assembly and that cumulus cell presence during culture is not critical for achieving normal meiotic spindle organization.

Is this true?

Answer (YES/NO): YES